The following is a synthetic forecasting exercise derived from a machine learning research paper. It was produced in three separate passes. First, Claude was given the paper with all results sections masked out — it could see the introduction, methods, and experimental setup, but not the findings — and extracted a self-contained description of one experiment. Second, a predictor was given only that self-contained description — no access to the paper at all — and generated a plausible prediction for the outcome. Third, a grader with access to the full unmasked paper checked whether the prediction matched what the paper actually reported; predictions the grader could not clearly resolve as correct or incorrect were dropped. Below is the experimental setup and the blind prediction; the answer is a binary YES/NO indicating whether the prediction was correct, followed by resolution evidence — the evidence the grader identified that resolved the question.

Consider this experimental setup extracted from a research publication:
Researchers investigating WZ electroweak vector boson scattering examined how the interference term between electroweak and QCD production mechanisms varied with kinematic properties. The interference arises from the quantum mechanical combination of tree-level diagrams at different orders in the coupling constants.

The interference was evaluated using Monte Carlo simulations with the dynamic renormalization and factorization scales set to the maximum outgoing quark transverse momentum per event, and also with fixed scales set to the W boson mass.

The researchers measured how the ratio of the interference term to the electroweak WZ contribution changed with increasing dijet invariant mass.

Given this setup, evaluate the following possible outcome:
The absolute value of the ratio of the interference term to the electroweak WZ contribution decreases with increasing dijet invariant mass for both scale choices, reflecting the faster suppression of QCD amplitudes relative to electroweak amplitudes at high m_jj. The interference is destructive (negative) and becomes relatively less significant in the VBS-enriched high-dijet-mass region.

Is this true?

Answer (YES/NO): NO